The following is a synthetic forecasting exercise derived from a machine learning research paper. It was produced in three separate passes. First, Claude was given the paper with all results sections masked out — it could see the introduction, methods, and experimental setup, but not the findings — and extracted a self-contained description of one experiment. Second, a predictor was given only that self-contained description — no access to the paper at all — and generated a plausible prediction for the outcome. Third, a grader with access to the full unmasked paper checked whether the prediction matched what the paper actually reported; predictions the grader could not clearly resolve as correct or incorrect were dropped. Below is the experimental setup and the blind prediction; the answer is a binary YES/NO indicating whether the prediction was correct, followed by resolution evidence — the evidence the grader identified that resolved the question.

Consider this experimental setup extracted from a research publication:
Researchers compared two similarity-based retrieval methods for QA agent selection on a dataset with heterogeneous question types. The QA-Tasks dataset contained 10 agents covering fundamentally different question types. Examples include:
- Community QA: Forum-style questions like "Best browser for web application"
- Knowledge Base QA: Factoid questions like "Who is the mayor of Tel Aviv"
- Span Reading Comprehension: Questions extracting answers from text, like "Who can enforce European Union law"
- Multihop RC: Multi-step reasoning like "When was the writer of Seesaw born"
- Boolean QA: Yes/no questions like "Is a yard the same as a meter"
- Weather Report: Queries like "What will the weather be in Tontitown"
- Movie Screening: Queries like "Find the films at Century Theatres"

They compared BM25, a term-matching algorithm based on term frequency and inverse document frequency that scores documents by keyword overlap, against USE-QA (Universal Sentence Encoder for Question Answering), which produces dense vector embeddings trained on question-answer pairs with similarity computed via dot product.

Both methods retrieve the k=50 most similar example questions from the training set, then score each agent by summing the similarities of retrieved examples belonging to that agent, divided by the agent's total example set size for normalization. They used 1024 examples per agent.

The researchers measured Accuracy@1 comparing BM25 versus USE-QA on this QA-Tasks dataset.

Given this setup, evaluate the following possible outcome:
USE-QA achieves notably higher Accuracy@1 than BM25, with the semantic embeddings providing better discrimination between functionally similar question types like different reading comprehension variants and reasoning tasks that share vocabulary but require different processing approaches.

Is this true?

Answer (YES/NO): YES